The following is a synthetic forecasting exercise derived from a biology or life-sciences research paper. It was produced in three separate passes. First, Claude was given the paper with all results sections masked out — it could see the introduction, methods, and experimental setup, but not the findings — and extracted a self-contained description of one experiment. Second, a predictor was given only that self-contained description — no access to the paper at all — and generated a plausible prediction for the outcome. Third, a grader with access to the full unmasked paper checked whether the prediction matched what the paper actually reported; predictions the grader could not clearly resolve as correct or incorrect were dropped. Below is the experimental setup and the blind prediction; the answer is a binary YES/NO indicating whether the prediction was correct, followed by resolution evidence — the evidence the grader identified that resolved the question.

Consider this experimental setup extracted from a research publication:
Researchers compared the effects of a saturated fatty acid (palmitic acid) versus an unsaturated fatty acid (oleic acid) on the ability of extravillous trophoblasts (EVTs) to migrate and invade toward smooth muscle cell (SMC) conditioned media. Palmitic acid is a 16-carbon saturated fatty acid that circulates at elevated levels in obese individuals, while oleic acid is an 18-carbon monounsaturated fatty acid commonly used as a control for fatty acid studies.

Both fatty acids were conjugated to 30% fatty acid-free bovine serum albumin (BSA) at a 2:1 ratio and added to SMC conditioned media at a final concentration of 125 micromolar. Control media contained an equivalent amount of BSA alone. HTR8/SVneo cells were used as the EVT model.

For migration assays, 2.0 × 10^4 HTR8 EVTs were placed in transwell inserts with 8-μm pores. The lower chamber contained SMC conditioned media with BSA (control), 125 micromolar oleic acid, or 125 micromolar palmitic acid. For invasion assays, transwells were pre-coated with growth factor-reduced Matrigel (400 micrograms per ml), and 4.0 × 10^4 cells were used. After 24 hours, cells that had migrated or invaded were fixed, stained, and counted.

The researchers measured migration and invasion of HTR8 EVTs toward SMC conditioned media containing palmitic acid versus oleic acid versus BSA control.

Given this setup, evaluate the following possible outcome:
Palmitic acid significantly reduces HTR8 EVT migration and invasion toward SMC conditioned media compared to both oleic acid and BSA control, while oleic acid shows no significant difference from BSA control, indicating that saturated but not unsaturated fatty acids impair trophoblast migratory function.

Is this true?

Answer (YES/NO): YES